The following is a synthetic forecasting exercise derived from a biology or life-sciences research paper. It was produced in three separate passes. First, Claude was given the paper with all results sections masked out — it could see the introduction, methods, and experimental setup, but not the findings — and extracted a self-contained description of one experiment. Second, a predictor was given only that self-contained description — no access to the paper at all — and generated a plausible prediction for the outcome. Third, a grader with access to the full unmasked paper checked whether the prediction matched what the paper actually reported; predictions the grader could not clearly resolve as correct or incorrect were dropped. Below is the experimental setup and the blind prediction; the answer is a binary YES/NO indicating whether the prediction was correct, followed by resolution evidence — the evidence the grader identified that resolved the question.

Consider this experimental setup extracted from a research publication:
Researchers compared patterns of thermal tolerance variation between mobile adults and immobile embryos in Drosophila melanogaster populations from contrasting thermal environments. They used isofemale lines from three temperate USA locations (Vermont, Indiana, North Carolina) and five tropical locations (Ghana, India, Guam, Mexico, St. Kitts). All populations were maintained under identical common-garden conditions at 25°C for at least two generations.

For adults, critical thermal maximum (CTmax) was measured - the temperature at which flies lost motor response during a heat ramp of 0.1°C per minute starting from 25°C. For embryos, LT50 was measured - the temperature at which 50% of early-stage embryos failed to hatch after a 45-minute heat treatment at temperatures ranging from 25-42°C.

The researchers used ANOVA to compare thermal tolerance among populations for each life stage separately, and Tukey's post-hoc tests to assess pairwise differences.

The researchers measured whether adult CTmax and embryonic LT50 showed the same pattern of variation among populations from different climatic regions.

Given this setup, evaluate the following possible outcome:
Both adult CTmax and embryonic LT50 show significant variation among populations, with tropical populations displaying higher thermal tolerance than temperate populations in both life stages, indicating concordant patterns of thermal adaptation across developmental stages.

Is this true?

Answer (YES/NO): NO